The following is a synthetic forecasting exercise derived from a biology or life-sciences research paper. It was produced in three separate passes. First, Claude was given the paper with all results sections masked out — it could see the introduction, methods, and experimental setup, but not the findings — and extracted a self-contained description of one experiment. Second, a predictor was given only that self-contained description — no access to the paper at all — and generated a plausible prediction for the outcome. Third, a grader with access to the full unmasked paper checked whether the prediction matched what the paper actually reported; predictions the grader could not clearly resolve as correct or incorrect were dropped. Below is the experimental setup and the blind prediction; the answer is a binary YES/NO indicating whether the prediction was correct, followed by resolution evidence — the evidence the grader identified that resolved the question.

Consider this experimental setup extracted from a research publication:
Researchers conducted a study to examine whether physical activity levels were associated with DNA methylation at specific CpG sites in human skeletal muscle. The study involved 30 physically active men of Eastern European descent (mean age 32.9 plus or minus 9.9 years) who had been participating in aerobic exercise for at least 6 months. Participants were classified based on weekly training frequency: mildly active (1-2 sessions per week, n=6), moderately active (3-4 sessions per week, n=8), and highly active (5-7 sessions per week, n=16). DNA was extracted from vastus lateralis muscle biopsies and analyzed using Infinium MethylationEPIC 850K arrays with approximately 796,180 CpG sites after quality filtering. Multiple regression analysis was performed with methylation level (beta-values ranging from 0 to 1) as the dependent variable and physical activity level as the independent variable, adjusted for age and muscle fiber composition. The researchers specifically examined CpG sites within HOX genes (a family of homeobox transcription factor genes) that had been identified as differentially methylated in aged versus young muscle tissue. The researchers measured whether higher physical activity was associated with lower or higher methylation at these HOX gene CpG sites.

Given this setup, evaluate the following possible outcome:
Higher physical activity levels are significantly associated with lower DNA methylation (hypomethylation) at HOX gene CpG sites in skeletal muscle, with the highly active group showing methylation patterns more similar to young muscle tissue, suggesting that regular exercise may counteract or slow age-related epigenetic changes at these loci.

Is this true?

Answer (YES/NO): YES